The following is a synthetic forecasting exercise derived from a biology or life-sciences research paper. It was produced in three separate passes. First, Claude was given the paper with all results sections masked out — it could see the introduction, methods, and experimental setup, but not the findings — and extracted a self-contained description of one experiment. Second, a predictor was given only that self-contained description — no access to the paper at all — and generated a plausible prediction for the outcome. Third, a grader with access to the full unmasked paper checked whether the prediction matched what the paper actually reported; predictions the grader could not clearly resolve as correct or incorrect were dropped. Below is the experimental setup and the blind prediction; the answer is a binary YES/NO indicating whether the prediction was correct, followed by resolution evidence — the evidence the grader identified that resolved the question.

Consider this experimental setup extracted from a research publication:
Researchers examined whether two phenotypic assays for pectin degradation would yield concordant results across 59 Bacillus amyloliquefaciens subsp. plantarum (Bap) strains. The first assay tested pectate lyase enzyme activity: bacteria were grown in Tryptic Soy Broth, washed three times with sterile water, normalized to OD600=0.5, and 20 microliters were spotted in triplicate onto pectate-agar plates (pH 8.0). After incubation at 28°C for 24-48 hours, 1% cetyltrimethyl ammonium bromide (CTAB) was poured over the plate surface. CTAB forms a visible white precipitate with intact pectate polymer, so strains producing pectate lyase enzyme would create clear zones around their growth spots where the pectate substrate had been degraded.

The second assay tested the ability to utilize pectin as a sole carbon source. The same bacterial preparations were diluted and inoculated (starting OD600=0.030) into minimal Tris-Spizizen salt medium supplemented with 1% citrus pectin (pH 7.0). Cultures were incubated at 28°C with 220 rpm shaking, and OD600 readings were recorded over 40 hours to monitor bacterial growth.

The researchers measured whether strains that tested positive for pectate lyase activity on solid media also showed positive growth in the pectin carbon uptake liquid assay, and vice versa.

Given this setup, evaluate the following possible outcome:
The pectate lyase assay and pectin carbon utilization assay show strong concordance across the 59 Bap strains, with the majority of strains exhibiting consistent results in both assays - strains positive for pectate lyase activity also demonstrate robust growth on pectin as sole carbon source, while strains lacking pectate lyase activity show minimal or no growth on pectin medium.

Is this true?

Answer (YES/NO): NO